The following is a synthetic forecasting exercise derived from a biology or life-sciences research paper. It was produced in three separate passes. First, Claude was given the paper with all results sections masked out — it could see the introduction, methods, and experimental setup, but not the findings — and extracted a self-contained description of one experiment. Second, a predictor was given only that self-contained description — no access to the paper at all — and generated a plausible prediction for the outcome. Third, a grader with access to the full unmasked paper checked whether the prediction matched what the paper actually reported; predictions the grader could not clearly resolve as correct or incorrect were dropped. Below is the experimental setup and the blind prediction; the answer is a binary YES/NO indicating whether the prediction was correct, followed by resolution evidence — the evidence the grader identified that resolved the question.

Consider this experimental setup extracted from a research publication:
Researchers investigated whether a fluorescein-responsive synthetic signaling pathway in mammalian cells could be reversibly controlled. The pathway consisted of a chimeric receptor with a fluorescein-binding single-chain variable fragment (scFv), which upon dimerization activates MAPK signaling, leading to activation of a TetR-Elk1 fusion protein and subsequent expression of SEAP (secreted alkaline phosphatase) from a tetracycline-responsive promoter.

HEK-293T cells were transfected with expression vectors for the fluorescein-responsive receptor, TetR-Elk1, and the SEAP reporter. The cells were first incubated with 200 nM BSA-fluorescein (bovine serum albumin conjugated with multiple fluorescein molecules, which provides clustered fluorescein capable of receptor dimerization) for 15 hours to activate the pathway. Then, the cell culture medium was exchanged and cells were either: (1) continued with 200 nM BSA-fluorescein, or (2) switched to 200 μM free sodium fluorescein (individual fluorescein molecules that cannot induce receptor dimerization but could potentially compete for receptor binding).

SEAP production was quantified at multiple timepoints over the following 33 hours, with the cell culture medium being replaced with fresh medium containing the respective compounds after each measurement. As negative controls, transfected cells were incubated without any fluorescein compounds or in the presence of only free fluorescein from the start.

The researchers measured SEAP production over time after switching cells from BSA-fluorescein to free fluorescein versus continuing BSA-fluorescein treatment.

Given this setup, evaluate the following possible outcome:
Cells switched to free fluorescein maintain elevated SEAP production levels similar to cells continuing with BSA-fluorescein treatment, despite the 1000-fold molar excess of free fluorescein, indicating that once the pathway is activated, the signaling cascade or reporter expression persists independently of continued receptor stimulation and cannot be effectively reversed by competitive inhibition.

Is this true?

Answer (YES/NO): NO